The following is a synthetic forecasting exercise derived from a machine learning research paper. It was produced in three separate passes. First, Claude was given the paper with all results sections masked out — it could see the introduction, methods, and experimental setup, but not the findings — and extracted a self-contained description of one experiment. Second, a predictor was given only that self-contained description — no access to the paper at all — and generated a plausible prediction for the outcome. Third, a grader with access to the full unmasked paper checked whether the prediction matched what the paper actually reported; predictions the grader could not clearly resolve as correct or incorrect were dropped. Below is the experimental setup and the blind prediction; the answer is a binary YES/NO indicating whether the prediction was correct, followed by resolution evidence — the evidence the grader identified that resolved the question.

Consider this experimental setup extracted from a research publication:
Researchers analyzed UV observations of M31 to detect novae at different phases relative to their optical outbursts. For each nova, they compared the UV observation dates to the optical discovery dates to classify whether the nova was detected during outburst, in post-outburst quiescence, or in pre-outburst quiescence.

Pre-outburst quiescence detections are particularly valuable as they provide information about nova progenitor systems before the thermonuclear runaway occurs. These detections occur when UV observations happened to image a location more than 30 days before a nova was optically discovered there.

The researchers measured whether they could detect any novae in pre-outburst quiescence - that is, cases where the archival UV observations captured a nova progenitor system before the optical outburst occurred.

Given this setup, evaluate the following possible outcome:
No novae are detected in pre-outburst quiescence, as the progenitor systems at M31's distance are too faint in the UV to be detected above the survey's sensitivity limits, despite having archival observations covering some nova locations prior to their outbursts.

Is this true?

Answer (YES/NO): NO